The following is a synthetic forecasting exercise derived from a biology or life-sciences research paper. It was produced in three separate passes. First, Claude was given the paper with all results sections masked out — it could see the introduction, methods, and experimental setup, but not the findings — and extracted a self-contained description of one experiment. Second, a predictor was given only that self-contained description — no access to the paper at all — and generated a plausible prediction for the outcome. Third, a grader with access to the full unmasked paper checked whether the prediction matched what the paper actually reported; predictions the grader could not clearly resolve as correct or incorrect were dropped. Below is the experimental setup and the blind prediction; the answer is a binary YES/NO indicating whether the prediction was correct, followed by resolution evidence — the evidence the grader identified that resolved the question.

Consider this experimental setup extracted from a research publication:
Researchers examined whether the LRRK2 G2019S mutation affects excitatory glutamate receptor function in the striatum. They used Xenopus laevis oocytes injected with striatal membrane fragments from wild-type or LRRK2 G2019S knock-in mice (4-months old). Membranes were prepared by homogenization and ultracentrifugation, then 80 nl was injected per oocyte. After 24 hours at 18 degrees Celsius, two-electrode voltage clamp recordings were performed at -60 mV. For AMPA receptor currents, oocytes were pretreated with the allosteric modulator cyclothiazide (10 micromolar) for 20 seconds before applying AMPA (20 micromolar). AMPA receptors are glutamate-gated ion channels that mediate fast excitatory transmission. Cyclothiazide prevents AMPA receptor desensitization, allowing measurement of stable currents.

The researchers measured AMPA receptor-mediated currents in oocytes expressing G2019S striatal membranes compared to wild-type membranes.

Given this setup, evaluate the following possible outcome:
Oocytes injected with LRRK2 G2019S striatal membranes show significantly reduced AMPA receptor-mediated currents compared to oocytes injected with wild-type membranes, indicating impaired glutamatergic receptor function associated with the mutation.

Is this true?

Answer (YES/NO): NO